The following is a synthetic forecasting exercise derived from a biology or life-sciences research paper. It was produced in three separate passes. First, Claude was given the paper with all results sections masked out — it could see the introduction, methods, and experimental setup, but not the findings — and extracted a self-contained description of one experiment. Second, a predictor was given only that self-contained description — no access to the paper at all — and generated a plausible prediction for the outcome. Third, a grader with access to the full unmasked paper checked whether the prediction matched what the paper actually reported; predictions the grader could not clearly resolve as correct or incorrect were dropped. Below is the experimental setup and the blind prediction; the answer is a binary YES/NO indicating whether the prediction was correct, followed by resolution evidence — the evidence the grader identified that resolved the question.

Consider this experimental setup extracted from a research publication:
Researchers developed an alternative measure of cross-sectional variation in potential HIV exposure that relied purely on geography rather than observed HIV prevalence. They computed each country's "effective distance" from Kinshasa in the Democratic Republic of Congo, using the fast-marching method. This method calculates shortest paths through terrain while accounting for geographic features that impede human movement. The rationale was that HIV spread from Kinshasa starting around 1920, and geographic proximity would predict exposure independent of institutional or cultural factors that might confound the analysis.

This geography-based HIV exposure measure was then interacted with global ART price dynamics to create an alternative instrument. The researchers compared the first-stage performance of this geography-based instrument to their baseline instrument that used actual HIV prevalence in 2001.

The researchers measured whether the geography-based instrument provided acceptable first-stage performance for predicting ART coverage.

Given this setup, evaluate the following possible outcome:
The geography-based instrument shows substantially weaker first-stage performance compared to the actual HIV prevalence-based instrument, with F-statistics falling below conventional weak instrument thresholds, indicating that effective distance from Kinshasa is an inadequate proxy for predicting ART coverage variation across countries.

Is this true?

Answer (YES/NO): NO